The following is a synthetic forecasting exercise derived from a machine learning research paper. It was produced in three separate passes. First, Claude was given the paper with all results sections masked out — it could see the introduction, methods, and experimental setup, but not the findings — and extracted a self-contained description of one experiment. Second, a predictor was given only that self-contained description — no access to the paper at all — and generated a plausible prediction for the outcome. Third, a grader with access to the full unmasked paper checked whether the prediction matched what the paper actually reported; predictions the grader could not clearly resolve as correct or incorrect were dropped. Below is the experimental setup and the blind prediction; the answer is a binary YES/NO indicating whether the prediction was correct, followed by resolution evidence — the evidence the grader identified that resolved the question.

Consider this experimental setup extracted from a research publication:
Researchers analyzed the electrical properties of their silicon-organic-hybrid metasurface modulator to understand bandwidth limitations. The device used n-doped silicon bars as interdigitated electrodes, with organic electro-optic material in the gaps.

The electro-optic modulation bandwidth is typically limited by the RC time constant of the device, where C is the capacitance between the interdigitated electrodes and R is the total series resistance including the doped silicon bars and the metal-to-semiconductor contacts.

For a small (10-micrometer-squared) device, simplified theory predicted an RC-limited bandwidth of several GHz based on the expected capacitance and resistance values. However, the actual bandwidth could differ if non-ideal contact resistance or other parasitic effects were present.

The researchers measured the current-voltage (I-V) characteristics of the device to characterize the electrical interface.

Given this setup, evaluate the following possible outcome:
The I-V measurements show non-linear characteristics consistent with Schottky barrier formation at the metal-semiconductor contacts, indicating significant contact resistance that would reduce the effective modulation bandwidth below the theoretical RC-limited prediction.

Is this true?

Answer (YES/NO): YES